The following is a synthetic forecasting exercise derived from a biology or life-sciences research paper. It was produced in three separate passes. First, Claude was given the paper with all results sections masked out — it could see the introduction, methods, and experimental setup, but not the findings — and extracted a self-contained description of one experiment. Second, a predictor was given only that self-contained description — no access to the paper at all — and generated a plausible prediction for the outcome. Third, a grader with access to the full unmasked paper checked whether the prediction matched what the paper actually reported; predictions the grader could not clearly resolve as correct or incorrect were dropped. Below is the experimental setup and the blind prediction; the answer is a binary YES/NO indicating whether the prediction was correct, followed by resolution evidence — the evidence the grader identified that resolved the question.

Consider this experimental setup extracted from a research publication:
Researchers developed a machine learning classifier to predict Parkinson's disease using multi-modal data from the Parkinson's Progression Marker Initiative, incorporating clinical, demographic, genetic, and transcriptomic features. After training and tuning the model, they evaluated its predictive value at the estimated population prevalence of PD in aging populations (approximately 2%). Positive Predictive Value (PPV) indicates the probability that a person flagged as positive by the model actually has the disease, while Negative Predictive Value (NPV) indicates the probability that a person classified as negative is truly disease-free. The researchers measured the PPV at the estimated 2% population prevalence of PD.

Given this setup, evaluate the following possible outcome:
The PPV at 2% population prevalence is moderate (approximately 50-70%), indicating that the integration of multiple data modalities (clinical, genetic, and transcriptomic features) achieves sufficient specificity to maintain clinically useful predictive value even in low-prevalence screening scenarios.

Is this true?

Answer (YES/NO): NO